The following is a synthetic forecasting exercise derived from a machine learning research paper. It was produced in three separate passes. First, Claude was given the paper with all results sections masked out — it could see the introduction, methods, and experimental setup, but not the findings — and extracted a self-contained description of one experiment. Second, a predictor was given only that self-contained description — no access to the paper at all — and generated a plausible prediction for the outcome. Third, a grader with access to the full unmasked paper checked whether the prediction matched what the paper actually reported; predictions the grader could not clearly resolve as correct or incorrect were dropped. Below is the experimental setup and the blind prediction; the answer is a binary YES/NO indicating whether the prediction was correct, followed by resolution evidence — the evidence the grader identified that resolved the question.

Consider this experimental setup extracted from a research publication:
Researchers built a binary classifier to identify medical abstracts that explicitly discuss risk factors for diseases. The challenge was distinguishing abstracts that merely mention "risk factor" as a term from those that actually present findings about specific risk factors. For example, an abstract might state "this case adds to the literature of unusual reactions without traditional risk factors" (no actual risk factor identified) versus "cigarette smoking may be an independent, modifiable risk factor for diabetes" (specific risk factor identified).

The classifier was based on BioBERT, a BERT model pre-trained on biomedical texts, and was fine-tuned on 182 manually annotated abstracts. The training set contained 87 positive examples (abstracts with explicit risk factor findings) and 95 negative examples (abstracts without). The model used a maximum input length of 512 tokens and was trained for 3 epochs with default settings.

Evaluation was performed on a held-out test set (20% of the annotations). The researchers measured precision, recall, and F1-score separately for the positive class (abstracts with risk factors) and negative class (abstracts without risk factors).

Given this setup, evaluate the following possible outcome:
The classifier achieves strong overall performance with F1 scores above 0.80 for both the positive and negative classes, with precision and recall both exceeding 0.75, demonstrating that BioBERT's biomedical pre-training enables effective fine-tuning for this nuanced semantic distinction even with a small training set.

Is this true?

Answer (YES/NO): YES